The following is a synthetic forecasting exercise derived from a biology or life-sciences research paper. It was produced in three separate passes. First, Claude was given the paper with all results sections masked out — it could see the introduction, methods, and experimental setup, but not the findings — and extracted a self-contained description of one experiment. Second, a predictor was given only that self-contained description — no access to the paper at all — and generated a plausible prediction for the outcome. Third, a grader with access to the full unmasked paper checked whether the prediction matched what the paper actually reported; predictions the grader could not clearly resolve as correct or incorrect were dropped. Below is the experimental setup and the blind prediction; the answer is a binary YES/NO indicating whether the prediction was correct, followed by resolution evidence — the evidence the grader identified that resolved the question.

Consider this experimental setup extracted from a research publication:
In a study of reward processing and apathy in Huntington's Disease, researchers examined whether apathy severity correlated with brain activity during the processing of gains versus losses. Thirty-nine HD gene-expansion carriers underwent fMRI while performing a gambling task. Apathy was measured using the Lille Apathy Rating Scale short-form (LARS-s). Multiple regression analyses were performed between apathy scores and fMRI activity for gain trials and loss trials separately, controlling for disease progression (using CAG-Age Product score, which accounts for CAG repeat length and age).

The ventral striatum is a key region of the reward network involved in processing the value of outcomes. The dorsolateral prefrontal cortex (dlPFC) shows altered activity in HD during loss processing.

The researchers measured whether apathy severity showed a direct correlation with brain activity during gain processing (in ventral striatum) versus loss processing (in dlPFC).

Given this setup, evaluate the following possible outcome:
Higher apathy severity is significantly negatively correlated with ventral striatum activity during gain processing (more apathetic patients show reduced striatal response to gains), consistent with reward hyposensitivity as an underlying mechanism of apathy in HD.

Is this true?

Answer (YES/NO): YES